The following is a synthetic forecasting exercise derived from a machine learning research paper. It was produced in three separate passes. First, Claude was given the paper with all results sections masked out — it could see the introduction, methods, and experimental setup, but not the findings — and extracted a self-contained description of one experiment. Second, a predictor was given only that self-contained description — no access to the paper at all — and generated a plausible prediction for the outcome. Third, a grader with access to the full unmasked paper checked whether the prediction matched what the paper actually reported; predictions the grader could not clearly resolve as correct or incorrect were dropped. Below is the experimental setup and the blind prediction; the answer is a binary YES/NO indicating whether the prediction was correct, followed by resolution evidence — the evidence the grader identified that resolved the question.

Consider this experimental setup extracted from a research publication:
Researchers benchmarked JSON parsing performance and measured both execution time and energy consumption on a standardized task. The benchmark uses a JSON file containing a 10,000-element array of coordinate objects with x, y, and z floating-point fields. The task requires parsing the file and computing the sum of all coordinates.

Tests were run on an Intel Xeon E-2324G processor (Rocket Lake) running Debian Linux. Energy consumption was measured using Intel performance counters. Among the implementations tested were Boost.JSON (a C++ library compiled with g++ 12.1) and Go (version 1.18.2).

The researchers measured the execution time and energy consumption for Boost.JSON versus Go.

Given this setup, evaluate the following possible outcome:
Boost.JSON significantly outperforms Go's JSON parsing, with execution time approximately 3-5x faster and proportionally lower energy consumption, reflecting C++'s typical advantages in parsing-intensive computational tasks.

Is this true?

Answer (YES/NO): NO